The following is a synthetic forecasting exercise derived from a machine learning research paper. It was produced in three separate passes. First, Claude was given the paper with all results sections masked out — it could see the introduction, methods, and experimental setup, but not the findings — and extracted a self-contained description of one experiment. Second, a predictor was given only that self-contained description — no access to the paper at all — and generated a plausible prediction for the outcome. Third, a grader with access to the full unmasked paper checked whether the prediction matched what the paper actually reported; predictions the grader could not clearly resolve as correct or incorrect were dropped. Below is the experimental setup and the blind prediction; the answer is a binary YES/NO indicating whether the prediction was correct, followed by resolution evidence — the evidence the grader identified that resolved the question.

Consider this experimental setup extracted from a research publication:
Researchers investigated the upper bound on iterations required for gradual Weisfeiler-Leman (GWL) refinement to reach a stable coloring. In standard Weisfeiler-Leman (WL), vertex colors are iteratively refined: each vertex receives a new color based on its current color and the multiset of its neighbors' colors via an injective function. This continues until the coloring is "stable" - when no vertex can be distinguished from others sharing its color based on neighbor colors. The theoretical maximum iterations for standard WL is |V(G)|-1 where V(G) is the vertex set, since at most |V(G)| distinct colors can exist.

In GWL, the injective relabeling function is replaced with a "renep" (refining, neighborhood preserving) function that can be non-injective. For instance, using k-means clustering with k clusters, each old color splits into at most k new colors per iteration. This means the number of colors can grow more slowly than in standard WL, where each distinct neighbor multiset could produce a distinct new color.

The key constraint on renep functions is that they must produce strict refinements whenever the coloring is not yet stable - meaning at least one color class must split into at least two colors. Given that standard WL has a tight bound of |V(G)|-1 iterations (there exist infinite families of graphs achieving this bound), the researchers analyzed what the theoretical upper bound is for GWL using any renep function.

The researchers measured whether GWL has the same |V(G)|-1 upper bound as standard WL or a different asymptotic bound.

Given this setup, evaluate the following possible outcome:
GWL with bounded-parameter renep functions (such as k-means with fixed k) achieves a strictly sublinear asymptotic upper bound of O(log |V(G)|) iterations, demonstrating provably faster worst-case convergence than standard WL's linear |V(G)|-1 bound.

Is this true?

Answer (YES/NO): NO